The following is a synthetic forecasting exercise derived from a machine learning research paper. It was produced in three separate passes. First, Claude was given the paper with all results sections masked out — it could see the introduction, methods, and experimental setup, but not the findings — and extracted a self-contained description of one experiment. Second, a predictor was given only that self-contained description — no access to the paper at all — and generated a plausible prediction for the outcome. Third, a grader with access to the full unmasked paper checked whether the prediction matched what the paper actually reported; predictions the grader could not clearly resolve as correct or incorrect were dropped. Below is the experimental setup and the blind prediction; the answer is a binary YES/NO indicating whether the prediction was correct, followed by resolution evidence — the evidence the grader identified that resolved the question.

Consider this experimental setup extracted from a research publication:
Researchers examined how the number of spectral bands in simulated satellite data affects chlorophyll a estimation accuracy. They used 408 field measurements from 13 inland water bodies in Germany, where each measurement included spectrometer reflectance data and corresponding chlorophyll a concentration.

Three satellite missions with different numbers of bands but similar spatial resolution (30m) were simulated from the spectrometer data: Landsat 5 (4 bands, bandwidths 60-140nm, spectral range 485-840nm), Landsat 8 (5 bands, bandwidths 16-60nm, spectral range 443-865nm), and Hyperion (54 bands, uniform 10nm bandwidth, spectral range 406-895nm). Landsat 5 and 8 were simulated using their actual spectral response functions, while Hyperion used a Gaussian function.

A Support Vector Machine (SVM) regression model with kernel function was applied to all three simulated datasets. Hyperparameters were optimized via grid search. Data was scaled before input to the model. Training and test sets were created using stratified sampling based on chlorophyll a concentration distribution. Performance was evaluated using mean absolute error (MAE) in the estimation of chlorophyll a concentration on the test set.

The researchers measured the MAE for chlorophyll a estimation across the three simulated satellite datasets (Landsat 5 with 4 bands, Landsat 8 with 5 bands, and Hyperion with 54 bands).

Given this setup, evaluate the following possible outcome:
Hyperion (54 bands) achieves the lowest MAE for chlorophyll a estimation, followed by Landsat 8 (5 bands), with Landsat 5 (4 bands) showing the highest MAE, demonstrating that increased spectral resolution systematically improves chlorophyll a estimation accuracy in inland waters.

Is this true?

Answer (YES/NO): NO